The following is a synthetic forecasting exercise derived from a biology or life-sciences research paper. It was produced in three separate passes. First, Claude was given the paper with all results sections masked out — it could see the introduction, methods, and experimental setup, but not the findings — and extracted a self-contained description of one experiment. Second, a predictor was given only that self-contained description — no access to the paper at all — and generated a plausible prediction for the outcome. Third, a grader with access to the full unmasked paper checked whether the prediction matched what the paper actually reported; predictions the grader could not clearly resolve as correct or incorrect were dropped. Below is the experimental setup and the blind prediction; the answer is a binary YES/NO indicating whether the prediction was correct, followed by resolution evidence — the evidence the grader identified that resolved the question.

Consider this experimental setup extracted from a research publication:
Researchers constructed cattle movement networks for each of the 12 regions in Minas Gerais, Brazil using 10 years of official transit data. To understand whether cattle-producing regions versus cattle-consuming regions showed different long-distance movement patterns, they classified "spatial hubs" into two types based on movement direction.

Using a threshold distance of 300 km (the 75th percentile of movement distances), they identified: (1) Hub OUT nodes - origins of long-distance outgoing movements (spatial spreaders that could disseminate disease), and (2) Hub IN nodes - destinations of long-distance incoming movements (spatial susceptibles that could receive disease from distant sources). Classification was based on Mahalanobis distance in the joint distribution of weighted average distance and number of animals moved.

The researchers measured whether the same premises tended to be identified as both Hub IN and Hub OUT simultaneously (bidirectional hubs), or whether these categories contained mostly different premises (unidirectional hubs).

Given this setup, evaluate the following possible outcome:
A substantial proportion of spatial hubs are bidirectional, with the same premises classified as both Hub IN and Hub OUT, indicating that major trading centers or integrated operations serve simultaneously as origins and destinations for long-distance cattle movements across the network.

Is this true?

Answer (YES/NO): NO